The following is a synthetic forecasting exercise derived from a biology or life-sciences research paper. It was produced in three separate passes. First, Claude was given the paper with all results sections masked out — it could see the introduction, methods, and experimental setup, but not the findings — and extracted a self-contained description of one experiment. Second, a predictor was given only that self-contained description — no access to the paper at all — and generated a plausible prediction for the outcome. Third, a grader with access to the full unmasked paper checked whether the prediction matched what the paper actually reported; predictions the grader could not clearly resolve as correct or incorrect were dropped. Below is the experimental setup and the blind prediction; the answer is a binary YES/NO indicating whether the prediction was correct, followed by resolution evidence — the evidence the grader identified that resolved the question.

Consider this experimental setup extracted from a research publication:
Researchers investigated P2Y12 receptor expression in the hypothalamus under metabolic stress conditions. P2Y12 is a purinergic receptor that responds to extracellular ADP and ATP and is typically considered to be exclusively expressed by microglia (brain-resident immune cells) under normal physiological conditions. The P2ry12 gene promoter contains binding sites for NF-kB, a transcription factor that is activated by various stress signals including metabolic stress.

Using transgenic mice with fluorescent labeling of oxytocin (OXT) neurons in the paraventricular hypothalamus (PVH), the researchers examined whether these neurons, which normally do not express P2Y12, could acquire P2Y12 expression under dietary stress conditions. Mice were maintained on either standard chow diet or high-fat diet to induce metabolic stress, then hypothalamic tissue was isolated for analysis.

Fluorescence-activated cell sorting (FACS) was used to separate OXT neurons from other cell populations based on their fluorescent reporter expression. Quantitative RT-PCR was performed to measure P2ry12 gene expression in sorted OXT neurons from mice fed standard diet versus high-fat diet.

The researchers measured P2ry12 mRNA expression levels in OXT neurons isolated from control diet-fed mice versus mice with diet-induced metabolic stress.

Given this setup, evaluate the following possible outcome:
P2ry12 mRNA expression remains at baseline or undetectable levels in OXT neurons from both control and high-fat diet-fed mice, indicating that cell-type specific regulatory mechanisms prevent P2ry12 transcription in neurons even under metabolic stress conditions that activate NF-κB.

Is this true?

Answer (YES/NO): NO